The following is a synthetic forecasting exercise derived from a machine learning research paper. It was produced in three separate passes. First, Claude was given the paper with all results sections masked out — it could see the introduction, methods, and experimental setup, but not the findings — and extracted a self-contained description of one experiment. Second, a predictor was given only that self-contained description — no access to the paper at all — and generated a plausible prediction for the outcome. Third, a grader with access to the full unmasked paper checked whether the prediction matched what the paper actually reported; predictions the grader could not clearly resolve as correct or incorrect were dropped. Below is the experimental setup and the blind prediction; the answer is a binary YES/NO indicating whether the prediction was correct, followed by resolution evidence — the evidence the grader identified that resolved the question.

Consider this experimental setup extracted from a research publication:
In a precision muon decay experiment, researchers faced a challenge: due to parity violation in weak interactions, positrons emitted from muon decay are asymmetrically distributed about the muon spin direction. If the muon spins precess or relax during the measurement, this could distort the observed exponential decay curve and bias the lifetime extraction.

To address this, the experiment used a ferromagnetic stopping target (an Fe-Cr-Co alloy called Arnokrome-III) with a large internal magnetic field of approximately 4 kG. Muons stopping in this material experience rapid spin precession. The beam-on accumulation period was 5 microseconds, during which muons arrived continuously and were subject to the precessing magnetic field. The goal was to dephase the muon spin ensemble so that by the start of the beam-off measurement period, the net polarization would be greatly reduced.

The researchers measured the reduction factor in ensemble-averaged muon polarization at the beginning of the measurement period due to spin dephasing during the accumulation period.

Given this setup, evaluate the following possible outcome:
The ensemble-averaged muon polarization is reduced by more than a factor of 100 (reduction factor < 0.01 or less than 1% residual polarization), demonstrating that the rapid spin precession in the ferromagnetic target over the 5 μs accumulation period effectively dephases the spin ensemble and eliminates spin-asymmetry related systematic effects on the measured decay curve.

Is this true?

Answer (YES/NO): YES